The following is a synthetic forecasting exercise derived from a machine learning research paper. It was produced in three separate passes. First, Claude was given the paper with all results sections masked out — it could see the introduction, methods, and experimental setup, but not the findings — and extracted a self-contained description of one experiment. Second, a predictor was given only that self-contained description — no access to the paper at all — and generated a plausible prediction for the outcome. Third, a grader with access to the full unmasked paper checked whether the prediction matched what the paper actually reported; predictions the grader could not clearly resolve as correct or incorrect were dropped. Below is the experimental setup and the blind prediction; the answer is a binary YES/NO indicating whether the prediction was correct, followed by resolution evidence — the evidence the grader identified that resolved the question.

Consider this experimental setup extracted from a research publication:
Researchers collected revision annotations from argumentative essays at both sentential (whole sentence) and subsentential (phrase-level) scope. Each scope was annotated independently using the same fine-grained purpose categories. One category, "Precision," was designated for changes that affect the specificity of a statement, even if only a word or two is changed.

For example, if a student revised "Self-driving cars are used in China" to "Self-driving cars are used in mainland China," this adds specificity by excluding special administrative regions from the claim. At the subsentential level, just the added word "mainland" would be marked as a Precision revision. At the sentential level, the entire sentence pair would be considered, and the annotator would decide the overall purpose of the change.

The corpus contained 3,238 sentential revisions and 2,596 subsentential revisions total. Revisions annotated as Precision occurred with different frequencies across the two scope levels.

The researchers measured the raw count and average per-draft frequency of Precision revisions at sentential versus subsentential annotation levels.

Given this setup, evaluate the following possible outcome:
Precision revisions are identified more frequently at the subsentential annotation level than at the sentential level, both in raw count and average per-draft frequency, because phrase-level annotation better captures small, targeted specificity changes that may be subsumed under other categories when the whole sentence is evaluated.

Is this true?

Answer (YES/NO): YES